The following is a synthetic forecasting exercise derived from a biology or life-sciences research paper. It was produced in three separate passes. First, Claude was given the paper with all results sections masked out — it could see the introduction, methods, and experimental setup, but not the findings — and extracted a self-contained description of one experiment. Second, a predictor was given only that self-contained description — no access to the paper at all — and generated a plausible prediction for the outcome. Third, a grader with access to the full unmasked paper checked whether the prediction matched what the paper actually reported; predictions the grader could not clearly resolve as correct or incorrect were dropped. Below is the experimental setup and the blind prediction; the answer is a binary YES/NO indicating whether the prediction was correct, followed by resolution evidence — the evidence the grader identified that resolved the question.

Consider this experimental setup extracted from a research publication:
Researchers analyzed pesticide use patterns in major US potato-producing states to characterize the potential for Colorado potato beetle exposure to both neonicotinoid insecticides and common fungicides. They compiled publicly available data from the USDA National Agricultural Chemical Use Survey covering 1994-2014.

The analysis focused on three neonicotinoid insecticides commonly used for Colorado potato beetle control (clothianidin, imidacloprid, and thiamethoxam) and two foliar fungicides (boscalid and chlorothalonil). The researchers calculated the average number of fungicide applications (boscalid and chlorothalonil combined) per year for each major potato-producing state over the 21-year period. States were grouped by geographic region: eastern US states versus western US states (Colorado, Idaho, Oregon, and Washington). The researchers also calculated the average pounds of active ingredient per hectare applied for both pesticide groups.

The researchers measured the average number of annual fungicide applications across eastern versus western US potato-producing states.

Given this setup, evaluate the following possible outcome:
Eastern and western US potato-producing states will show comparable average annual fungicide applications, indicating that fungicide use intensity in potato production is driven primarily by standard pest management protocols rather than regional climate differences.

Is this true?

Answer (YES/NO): NO